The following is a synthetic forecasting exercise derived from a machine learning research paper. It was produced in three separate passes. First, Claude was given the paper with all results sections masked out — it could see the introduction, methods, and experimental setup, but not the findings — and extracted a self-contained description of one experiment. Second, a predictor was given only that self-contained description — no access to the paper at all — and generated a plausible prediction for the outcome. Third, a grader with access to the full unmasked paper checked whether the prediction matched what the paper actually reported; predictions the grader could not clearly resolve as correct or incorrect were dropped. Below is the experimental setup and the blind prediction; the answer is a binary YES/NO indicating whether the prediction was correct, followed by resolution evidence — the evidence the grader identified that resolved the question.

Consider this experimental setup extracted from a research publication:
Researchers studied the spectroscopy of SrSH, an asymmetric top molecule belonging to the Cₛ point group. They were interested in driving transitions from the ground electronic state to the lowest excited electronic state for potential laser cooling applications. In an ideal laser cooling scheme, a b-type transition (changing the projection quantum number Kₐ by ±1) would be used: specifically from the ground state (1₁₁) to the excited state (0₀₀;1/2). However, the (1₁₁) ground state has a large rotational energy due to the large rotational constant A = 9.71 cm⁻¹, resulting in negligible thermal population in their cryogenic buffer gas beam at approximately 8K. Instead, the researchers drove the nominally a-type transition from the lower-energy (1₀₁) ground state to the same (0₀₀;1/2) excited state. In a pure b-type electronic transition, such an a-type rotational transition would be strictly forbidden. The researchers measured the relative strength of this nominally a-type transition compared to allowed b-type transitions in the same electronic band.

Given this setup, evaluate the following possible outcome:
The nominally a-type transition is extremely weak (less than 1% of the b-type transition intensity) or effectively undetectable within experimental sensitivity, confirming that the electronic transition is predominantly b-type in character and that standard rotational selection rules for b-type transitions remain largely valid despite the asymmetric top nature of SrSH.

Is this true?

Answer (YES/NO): NO